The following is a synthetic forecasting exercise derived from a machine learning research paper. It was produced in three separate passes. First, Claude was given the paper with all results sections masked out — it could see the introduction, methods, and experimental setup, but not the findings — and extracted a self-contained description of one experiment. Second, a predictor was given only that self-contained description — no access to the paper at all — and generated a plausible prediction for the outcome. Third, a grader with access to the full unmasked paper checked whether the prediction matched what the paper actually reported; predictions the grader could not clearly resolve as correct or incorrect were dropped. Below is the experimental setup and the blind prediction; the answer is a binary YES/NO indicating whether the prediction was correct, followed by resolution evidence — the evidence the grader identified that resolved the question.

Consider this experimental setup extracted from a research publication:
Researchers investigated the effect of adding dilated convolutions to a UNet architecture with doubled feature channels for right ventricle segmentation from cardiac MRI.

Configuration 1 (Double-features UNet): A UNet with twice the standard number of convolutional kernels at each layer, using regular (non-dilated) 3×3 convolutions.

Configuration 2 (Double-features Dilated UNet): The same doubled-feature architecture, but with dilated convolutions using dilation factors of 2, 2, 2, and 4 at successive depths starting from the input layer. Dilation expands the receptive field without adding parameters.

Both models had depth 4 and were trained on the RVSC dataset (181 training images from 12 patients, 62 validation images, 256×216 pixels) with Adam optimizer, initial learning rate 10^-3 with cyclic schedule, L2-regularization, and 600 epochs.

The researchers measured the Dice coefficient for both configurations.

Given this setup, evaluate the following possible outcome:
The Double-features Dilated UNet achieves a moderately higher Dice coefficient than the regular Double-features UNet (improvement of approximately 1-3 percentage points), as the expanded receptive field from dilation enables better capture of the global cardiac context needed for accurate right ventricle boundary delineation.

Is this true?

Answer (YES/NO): NO